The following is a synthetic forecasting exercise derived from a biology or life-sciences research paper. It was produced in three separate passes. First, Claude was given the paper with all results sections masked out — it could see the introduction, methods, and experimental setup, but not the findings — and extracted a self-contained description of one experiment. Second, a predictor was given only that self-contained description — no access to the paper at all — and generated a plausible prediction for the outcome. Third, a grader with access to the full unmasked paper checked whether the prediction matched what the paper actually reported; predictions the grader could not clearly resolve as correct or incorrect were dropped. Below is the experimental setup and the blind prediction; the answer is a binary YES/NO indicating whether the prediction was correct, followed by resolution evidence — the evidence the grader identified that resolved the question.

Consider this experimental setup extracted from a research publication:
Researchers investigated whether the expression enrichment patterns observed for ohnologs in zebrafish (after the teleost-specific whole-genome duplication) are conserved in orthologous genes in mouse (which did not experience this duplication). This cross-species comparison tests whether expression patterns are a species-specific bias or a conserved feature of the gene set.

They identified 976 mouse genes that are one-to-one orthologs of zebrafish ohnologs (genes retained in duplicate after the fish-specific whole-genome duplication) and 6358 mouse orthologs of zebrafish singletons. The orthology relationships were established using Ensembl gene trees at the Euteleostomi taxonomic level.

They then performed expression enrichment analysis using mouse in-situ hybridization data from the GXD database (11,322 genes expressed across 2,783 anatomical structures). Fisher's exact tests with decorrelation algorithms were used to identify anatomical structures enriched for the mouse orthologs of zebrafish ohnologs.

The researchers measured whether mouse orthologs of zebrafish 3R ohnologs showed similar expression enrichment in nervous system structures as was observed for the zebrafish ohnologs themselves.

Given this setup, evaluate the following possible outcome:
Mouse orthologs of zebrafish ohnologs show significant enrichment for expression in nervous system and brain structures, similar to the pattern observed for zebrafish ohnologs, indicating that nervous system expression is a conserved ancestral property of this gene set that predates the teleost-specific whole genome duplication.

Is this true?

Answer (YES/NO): YES